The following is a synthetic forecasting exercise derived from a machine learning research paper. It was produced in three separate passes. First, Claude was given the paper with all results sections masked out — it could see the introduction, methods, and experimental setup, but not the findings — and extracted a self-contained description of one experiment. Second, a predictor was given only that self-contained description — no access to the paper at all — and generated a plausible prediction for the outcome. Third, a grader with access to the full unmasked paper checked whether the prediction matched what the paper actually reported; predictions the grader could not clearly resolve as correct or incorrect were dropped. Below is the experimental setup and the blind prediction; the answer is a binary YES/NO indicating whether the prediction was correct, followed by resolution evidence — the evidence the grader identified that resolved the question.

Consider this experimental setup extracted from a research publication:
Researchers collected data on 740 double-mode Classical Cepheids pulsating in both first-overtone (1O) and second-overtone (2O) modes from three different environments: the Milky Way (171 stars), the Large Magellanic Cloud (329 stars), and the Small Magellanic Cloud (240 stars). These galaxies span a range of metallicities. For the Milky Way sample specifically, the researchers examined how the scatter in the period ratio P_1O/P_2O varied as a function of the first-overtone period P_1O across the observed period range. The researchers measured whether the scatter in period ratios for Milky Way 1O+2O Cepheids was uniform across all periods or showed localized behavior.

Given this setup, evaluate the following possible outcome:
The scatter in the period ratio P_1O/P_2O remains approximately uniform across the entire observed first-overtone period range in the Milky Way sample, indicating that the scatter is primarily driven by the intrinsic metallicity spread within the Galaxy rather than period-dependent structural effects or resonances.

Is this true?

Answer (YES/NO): NO